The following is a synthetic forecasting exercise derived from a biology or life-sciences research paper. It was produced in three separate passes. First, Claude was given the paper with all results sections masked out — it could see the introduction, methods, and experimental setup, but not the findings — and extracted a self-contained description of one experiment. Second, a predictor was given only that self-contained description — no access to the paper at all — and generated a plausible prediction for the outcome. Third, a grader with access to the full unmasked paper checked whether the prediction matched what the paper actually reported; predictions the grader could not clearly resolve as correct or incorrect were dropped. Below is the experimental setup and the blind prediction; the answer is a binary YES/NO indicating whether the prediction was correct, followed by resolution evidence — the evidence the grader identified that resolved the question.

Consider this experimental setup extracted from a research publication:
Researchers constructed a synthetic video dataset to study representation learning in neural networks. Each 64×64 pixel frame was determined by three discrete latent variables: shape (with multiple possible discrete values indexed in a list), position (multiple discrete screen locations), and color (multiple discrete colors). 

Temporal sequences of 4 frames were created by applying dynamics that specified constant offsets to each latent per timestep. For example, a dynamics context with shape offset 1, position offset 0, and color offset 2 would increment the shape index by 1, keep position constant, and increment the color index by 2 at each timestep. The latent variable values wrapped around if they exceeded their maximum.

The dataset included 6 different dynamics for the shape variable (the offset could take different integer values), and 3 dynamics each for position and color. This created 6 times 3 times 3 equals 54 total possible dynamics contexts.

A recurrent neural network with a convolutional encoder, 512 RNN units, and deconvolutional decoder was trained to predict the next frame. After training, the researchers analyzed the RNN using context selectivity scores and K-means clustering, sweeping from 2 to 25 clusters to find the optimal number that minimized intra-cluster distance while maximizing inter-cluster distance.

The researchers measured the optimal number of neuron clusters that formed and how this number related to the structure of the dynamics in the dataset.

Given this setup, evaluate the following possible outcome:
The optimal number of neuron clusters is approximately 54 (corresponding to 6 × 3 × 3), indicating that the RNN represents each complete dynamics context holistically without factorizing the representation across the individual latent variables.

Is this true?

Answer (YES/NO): NO